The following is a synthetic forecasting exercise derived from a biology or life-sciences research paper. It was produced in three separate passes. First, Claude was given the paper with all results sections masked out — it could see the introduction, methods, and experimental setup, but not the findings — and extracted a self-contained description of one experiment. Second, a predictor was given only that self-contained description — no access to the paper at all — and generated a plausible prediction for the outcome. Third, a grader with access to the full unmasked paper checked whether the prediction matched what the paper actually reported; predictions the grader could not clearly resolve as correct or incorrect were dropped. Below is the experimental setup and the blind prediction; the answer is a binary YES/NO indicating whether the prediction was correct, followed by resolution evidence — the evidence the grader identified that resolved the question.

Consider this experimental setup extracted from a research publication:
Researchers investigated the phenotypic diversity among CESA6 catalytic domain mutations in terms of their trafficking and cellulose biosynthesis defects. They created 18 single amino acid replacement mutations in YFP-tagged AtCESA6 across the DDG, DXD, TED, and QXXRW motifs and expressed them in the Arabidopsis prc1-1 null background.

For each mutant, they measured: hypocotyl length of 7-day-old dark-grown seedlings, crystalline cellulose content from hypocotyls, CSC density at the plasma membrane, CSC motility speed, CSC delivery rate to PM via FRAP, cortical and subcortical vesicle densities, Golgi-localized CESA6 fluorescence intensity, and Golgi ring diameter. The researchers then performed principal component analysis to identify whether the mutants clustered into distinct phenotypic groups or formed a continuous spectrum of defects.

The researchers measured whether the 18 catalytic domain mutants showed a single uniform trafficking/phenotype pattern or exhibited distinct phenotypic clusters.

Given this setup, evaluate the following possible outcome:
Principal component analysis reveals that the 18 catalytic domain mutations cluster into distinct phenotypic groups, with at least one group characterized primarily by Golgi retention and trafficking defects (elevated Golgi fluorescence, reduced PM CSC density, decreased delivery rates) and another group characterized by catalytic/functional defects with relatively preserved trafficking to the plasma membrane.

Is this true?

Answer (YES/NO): YES